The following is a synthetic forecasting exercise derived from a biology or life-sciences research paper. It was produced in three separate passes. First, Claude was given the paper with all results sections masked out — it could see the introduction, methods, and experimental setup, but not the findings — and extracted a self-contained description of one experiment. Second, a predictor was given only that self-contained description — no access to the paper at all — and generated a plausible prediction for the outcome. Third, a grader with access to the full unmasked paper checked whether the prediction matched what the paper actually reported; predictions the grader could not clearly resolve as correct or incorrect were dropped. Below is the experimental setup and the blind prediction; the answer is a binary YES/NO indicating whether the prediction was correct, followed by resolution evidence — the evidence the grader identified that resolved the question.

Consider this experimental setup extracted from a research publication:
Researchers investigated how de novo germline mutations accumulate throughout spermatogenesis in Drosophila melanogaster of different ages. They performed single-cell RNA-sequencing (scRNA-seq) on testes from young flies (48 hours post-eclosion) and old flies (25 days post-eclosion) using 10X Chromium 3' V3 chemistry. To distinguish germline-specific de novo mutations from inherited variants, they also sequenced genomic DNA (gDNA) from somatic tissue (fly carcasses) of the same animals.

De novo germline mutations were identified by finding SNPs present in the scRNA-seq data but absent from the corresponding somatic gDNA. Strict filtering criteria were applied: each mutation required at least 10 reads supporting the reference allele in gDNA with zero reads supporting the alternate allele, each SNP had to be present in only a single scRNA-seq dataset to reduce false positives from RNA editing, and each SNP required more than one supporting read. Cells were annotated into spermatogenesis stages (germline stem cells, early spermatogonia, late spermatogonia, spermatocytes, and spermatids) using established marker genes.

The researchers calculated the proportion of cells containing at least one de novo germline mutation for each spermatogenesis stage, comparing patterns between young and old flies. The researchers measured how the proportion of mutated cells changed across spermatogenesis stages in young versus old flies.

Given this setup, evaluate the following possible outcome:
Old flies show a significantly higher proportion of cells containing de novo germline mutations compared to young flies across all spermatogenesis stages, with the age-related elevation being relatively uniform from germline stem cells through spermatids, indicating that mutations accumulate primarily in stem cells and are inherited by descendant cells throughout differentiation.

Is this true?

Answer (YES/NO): NO